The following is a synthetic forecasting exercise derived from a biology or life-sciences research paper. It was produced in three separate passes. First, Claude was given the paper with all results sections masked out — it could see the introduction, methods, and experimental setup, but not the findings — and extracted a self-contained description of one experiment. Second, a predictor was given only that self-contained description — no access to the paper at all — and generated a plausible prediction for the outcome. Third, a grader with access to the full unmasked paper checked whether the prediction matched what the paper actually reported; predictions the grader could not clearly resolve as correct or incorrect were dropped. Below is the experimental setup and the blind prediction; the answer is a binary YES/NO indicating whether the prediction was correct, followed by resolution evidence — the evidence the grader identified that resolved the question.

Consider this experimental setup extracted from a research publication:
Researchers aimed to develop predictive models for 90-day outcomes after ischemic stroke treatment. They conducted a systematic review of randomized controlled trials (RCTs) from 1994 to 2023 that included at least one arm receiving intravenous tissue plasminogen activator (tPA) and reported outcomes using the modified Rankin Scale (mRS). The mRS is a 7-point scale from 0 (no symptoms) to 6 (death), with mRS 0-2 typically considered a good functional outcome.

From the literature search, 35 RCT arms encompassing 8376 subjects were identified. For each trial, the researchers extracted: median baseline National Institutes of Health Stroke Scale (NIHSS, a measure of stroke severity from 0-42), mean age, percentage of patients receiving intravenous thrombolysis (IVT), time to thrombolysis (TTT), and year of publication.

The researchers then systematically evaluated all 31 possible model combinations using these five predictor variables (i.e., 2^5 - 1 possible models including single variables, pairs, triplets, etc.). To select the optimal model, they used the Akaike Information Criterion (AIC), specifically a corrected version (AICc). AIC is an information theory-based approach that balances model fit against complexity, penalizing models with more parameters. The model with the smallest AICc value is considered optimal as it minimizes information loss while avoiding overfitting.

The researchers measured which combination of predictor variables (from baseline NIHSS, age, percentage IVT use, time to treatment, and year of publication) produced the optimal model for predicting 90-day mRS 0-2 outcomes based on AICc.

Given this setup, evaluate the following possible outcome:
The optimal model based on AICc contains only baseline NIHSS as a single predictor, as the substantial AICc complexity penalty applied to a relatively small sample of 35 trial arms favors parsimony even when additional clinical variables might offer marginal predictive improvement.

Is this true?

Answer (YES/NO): NO